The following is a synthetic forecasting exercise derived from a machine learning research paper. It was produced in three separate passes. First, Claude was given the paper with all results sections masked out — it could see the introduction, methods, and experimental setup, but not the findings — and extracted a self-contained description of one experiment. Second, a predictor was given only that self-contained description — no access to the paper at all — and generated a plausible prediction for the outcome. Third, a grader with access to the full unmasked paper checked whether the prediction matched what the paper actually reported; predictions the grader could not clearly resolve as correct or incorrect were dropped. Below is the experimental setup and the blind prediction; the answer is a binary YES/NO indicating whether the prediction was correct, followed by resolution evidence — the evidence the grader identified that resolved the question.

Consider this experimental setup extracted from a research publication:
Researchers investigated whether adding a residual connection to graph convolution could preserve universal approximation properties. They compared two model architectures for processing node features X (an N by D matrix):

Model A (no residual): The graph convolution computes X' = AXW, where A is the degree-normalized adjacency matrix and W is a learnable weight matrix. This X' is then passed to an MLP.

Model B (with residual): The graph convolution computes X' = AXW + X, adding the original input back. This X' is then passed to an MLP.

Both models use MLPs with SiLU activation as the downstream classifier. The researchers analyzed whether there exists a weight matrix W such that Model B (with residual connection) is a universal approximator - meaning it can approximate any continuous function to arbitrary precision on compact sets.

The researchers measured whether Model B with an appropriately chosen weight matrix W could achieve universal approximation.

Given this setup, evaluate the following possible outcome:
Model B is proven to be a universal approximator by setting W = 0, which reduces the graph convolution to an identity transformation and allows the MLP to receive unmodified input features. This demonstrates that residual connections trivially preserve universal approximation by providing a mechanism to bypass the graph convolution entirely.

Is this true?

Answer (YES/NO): NO